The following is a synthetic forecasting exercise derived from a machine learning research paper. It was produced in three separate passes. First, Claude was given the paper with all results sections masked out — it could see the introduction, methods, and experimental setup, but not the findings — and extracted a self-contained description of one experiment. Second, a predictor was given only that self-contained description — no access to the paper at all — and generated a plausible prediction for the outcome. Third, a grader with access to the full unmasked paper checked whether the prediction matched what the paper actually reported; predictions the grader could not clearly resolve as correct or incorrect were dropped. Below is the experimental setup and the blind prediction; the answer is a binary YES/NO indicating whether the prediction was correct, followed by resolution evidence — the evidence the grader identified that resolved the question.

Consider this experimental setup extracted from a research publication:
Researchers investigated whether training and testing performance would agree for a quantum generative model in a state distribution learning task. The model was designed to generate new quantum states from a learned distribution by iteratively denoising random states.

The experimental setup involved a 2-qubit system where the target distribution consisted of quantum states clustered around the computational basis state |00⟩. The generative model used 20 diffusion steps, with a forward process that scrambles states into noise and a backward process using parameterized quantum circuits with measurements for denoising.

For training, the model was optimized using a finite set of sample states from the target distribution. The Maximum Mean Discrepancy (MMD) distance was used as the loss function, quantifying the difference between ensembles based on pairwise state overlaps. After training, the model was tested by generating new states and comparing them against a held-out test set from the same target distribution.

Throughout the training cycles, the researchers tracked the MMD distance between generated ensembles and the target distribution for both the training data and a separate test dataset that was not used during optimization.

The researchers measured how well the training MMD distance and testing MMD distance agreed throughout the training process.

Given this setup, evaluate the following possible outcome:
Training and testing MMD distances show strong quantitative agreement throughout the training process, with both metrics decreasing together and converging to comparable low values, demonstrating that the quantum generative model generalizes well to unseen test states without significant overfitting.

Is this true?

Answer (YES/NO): YES